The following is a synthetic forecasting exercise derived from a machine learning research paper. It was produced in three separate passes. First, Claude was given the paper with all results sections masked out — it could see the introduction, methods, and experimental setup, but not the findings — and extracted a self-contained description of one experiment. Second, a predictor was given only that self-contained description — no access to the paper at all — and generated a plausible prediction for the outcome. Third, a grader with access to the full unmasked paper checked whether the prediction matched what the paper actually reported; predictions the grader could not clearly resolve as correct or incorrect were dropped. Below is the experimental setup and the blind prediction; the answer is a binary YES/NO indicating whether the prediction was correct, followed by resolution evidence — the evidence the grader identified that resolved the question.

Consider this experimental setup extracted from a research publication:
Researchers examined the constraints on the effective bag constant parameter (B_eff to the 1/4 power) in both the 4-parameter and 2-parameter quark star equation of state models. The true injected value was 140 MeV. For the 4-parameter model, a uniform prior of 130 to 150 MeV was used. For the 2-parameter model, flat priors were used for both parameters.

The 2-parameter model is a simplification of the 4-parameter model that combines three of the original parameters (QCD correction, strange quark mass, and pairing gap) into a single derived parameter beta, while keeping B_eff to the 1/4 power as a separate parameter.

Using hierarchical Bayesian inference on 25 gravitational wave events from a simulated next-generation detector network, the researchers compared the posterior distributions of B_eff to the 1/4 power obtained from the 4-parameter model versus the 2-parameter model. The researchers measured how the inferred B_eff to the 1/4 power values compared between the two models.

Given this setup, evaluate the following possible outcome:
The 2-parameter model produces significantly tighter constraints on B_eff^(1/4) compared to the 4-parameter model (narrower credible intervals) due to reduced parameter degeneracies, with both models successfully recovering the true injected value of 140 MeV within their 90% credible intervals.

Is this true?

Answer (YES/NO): NO